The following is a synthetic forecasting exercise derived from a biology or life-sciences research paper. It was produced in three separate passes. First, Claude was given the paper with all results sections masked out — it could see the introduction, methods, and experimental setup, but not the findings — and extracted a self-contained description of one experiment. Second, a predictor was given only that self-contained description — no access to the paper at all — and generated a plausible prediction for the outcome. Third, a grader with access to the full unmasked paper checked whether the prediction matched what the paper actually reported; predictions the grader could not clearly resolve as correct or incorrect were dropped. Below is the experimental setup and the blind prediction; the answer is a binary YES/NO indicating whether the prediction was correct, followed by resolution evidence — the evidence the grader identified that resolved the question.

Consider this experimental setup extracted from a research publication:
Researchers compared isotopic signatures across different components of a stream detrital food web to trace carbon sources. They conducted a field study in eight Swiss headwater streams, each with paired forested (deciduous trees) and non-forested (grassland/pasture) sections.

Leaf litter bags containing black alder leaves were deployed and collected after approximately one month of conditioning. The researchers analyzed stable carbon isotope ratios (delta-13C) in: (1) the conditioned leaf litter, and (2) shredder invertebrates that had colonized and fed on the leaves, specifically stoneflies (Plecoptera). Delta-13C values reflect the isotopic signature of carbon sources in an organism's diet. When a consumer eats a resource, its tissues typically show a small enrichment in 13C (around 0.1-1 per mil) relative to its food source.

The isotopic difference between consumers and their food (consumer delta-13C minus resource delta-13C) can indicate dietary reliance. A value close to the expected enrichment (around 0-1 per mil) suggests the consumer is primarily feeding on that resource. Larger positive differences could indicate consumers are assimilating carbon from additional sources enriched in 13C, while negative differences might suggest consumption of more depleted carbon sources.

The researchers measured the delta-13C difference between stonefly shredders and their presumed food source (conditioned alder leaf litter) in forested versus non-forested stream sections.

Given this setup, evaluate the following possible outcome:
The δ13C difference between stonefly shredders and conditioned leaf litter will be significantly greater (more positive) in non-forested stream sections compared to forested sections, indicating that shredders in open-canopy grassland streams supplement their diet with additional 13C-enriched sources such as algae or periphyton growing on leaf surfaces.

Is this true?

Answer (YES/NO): NO